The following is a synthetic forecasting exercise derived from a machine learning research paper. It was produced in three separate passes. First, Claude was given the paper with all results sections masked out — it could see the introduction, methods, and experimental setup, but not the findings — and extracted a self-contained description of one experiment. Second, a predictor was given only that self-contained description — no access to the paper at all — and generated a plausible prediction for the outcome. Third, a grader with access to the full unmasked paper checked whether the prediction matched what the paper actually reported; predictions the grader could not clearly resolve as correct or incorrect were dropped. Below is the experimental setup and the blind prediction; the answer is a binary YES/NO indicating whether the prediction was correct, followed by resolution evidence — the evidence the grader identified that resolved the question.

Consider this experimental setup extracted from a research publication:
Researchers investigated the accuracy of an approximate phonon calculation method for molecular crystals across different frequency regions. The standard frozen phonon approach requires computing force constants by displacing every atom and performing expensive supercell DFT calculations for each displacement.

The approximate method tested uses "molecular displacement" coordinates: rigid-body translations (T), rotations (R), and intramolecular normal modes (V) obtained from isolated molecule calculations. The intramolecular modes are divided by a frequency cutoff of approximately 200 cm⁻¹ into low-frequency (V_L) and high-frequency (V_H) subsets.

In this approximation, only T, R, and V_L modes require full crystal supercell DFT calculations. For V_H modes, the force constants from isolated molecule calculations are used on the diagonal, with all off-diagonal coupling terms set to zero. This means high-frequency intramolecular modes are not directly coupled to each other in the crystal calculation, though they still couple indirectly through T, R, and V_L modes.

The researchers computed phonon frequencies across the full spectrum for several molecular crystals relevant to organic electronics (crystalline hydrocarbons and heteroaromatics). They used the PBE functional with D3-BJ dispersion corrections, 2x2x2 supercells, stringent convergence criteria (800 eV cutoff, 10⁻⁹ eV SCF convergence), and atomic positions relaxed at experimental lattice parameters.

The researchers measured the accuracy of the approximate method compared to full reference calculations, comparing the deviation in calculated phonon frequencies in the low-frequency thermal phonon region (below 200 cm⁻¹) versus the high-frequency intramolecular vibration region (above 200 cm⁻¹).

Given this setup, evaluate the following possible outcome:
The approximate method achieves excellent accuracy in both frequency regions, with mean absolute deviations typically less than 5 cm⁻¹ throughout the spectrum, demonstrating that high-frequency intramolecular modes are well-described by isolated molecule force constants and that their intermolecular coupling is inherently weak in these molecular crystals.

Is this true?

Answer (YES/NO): NO